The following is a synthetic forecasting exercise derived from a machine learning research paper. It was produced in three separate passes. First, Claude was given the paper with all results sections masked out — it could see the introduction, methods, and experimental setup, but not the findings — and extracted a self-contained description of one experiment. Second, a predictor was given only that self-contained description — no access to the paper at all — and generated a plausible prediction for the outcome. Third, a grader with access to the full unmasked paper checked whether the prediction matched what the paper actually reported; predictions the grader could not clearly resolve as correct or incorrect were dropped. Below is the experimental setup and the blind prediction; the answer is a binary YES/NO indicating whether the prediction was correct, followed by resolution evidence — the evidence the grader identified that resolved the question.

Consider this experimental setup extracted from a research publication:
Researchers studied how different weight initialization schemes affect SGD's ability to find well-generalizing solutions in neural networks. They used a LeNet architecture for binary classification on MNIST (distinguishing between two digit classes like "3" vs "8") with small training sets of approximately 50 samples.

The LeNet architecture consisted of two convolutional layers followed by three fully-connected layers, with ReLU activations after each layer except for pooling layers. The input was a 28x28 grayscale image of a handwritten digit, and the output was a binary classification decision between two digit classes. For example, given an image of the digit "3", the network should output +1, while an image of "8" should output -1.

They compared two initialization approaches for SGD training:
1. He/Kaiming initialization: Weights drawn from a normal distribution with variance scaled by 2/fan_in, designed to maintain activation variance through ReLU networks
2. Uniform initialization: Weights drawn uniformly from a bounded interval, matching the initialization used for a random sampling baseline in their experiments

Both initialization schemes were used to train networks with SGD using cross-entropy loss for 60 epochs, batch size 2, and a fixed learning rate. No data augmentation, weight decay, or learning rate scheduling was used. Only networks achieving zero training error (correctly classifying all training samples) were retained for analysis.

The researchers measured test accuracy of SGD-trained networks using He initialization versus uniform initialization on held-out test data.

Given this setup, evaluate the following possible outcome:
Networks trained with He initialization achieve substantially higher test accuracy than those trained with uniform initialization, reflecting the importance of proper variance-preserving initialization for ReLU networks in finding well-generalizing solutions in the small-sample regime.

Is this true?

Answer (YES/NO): YES